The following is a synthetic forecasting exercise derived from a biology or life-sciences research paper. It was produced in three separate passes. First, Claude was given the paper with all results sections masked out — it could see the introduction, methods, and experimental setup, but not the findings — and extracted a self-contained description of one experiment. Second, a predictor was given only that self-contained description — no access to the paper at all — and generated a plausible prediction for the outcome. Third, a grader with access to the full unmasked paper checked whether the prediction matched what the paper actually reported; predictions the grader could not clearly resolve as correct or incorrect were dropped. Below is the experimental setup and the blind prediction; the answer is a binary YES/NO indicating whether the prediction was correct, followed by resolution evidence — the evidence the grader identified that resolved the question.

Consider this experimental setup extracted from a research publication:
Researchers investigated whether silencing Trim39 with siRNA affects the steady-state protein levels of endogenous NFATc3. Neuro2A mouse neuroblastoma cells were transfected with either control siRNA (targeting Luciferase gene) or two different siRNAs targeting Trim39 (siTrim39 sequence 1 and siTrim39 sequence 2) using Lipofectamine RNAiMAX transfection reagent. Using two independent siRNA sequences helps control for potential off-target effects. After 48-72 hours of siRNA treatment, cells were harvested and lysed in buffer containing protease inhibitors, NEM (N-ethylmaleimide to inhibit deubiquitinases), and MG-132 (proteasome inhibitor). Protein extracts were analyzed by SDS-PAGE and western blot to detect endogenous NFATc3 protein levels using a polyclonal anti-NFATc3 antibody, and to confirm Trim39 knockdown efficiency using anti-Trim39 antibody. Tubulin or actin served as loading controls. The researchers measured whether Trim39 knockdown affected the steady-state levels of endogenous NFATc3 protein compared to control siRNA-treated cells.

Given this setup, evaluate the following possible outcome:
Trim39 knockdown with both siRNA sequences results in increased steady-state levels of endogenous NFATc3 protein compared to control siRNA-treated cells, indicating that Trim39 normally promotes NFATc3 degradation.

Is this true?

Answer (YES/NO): NO